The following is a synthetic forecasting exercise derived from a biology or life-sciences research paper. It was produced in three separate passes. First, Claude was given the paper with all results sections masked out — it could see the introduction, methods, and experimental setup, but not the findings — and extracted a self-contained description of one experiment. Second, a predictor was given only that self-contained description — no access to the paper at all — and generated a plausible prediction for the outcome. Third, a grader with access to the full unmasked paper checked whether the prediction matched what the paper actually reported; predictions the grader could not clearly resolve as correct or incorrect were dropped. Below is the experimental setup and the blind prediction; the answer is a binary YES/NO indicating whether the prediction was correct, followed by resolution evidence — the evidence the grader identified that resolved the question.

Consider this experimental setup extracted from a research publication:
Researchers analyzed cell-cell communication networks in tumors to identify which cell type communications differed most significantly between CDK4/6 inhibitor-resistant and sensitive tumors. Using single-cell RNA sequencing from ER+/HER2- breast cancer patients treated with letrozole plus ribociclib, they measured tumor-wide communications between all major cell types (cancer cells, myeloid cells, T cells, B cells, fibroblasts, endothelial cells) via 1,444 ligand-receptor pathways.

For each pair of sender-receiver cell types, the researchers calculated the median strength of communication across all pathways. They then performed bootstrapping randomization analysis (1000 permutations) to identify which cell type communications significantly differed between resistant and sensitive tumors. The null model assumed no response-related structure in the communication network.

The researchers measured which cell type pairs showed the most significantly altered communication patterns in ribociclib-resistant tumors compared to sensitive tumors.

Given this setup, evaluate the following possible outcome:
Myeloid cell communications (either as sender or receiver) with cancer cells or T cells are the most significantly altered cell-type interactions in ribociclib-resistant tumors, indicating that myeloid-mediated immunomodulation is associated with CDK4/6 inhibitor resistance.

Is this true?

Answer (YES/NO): YES